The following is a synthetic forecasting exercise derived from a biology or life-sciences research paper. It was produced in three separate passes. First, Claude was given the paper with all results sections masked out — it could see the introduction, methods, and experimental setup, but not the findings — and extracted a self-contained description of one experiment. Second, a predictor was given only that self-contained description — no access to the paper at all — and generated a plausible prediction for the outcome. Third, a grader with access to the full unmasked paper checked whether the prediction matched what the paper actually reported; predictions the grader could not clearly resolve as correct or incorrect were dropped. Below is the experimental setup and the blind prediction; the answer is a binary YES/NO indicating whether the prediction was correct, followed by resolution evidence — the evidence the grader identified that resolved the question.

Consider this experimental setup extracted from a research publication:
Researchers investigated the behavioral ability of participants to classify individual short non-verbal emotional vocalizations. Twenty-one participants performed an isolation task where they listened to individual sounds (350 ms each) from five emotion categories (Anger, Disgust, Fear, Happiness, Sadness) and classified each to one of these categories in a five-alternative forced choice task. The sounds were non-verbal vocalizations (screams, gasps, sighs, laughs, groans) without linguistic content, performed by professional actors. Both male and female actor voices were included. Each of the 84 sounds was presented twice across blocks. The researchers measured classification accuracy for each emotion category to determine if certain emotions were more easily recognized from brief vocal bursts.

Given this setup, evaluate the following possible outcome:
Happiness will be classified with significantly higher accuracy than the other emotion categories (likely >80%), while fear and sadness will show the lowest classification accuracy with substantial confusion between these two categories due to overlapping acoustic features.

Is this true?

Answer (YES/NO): NO